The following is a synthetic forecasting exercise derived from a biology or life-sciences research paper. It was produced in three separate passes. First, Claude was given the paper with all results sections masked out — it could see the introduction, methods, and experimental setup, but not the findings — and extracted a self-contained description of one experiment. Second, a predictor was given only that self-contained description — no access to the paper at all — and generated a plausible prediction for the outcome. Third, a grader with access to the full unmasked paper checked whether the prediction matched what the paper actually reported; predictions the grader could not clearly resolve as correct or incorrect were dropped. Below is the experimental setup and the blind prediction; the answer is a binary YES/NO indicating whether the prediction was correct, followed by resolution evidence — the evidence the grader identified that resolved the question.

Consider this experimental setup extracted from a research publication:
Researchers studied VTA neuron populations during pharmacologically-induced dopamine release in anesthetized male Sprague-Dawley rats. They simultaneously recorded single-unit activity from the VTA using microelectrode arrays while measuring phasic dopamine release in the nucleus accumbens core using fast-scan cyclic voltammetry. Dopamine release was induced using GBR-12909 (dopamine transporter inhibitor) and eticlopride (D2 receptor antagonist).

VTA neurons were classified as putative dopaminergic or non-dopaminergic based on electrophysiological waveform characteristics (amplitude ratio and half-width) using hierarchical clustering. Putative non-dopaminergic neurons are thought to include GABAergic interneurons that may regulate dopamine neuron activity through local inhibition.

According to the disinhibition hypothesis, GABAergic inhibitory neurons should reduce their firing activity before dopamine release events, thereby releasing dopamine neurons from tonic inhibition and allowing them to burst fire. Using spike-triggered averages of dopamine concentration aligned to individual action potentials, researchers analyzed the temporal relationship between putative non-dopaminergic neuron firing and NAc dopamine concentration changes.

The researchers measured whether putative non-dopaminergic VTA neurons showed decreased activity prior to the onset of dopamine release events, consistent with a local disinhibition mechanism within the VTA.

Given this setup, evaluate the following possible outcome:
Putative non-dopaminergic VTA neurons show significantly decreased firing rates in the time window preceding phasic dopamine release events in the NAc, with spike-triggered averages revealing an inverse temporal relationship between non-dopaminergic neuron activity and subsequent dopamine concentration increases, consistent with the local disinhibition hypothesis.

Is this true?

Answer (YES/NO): NO